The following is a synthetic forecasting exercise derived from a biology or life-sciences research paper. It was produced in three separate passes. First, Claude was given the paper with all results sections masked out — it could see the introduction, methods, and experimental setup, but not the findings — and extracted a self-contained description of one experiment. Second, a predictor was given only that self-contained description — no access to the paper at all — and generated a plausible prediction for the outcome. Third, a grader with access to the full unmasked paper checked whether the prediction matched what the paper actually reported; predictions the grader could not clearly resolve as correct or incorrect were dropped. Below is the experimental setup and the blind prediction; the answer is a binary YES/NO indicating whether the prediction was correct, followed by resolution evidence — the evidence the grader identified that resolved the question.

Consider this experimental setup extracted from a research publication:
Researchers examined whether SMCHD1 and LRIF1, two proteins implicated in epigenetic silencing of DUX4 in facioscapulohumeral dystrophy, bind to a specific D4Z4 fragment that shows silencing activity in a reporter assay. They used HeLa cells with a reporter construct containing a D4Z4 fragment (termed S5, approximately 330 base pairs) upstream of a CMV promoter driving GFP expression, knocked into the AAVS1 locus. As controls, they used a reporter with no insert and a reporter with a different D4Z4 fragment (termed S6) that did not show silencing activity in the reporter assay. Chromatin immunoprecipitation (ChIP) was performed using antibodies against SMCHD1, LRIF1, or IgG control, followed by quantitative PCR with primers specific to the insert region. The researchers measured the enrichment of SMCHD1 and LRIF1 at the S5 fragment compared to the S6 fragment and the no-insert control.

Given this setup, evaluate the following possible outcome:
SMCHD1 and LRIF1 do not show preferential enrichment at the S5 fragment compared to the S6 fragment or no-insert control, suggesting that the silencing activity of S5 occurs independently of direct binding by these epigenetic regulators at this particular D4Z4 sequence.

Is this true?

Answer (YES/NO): NO